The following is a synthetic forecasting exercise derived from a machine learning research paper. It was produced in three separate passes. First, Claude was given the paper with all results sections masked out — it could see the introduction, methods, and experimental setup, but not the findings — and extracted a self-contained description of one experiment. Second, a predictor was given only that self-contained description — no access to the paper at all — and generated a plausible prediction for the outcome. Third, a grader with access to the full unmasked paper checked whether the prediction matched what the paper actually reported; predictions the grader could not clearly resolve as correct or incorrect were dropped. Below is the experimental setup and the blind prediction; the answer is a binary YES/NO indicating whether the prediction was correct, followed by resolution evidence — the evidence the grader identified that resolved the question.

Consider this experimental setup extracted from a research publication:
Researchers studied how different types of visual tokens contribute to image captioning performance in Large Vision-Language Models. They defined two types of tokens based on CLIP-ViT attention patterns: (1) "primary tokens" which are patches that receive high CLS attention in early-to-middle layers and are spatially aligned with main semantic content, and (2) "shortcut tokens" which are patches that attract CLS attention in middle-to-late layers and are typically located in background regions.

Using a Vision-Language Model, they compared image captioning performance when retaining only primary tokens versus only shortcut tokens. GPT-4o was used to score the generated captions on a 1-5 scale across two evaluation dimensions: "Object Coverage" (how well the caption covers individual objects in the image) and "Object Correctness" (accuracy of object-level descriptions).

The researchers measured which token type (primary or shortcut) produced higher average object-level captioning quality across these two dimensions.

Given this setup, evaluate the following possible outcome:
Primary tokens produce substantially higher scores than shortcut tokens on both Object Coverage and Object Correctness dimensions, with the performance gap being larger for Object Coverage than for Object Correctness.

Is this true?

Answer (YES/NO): NO